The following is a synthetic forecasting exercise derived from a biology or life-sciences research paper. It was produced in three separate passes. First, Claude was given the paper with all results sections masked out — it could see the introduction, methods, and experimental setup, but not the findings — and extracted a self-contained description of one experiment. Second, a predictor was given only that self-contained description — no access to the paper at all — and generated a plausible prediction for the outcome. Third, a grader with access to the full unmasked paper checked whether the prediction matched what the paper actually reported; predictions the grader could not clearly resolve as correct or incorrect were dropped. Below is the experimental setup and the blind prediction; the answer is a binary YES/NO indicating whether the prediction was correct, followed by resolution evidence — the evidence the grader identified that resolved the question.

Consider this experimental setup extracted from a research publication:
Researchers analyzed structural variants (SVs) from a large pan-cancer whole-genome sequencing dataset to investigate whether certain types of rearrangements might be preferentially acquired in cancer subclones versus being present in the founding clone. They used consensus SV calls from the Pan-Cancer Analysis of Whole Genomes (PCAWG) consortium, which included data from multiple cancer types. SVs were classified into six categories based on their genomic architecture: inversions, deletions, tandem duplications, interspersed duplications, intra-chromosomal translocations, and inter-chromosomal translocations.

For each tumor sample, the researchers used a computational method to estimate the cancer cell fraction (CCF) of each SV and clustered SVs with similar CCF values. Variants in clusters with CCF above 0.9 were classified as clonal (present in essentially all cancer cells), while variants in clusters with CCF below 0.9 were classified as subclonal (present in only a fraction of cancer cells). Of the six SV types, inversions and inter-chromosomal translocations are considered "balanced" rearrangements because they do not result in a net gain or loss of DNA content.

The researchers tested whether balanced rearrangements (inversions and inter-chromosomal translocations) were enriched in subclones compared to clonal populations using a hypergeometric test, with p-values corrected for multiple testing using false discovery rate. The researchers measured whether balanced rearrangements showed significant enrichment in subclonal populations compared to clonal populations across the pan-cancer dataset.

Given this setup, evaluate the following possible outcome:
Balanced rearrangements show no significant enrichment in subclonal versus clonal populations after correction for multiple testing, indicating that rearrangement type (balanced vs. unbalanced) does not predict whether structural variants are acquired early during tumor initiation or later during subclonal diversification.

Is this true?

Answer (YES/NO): NO